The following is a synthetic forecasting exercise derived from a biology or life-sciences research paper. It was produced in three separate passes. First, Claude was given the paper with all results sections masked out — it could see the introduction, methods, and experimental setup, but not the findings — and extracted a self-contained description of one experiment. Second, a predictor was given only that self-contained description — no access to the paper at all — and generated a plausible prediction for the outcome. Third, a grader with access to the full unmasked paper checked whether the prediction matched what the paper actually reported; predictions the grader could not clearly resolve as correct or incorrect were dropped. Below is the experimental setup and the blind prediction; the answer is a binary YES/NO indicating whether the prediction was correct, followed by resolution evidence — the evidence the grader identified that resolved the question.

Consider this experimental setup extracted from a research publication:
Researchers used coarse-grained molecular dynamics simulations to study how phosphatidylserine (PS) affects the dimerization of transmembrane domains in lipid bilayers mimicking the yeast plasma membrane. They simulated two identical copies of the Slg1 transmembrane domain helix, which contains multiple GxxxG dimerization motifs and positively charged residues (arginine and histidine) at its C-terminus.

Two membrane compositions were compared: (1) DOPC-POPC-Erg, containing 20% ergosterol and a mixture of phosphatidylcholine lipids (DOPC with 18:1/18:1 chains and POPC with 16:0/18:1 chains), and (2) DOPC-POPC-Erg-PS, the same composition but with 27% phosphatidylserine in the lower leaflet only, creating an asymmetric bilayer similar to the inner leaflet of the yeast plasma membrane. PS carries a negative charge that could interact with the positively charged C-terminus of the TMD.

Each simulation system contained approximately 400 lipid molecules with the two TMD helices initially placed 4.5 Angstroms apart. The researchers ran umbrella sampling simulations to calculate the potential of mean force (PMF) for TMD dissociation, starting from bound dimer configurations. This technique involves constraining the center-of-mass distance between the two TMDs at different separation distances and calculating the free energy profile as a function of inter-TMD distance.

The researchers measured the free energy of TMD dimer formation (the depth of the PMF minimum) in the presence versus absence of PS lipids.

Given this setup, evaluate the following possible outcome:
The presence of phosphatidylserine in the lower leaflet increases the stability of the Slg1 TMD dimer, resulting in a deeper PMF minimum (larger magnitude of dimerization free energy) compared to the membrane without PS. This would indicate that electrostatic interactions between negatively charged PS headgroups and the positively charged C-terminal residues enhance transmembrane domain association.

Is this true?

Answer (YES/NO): NO